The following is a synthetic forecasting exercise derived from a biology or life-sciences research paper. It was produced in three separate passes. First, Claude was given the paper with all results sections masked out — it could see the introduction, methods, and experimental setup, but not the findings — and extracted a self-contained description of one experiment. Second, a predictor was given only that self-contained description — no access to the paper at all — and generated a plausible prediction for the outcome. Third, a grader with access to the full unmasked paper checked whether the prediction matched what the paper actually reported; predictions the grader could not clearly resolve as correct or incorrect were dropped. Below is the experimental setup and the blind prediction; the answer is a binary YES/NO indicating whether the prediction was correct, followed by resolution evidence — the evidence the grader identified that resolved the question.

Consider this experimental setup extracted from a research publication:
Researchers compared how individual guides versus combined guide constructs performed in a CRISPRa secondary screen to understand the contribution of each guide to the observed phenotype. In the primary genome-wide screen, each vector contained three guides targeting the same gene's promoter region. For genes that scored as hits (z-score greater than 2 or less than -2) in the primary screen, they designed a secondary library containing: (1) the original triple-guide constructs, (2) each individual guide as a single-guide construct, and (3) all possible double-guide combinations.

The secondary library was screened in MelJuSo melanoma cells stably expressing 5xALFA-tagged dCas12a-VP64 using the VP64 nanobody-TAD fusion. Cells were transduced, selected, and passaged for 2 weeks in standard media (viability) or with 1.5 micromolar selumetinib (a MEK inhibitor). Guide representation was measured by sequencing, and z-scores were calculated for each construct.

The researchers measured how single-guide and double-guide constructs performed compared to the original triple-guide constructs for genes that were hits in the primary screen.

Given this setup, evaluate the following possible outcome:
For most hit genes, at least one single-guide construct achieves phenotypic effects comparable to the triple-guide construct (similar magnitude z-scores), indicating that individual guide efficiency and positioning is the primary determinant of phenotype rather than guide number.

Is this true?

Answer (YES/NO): YES